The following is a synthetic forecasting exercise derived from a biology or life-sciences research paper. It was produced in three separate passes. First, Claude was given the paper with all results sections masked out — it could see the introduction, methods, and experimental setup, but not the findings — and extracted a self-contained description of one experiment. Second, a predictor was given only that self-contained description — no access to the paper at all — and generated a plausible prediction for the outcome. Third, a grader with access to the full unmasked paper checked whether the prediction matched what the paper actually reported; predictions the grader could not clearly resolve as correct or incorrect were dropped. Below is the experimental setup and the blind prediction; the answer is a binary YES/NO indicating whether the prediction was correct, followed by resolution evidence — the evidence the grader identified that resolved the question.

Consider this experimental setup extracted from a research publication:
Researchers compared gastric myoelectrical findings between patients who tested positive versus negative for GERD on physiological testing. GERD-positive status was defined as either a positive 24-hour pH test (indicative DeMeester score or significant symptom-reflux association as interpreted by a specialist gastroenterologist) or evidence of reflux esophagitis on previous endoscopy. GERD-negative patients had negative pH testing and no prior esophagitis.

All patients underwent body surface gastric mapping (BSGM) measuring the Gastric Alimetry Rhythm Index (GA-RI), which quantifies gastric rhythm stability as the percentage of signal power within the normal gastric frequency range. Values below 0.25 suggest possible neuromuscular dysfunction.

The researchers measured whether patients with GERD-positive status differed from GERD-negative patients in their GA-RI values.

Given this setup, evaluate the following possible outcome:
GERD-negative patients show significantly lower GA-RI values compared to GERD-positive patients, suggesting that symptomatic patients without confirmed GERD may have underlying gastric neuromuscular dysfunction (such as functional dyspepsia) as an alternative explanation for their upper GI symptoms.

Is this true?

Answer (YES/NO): NO